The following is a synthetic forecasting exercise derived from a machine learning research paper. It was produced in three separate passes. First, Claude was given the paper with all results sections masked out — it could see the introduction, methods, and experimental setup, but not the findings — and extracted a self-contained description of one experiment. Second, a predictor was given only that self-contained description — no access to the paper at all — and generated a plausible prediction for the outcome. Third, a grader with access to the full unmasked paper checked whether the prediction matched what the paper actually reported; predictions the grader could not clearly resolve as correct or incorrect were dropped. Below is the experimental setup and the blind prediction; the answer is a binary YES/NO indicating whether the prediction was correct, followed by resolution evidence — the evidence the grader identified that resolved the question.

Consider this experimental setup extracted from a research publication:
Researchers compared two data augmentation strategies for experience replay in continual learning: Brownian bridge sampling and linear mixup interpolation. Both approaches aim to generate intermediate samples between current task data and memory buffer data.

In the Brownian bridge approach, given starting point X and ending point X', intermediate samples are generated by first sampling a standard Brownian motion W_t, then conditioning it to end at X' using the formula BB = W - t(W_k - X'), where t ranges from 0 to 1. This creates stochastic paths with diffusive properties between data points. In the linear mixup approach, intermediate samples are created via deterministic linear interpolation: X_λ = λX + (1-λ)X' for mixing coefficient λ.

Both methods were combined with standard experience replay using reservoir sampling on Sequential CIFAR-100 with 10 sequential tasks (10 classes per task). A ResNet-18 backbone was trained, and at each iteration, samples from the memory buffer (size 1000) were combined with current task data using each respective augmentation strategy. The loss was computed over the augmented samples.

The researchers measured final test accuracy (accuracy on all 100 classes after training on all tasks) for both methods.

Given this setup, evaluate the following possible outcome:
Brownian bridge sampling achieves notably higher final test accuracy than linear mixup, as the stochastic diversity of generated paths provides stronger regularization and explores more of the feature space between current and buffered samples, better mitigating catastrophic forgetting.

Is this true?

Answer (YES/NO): YES